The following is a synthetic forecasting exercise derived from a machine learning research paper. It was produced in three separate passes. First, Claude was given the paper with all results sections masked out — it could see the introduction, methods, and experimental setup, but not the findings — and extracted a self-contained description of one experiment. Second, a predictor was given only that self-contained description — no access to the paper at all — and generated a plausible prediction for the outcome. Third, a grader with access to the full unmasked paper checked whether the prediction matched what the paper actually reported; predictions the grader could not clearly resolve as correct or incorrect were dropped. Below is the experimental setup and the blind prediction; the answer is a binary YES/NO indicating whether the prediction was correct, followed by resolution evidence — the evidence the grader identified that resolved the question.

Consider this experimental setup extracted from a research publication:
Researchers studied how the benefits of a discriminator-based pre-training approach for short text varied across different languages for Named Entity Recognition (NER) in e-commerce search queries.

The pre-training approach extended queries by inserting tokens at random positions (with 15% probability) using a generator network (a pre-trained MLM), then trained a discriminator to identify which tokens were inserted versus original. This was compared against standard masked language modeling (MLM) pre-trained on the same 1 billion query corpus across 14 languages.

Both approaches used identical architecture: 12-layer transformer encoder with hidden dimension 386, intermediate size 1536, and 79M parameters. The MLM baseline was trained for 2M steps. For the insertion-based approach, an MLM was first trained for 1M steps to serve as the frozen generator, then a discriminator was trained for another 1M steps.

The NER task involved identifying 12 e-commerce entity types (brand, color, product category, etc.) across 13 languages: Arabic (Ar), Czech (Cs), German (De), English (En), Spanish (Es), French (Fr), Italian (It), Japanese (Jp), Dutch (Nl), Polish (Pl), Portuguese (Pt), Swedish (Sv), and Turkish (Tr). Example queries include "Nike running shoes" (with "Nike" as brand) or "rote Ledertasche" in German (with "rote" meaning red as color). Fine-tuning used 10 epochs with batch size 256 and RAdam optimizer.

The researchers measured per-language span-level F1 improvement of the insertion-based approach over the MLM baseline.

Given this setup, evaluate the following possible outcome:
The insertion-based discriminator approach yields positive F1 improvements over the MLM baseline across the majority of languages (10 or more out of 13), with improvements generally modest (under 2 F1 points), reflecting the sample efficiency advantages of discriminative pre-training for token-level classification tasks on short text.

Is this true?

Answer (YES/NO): YES